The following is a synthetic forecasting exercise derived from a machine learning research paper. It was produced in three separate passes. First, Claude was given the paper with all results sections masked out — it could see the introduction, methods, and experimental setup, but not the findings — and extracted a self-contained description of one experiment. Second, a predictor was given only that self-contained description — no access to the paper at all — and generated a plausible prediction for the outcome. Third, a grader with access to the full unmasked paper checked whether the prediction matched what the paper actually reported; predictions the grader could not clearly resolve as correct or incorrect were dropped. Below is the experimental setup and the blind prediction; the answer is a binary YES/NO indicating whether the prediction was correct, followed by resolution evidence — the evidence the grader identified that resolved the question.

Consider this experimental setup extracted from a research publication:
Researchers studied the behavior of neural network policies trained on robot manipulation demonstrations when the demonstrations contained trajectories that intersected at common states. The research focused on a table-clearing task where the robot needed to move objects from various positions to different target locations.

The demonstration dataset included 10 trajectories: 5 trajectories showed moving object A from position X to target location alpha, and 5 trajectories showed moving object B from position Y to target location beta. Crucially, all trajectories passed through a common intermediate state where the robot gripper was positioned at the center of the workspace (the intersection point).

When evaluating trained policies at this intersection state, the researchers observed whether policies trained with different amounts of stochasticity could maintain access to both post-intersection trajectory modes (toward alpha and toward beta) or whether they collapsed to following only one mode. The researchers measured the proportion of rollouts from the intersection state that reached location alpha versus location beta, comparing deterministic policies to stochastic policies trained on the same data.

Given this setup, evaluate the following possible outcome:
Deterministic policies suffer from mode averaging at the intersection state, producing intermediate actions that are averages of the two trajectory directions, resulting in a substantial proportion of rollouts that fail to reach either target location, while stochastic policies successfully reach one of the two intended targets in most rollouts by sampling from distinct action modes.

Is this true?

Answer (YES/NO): NO